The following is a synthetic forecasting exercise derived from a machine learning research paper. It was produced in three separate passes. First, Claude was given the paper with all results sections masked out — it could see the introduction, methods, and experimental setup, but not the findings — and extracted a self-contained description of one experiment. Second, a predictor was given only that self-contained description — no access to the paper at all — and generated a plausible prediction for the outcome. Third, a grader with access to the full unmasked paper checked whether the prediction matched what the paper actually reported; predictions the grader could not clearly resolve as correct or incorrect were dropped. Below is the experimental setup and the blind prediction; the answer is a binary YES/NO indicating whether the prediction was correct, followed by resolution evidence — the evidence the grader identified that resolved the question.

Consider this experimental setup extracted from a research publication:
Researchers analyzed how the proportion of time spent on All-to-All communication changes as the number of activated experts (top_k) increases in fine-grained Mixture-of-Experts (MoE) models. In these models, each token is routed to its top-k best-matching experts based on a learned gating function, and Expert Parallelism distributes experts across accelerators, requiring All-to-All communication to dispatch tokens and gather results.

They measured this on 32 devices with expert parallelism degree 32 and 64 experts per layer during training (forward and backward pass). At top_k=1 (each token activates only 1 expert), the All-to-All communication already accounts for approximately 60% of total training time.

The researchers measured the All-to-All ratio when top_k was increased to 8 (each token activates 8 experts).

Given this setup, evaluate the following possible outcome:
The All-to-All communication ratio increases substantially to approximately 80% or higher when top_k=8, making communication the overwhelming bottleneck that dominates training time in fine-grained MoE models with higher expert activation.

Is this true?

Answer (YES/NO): YES